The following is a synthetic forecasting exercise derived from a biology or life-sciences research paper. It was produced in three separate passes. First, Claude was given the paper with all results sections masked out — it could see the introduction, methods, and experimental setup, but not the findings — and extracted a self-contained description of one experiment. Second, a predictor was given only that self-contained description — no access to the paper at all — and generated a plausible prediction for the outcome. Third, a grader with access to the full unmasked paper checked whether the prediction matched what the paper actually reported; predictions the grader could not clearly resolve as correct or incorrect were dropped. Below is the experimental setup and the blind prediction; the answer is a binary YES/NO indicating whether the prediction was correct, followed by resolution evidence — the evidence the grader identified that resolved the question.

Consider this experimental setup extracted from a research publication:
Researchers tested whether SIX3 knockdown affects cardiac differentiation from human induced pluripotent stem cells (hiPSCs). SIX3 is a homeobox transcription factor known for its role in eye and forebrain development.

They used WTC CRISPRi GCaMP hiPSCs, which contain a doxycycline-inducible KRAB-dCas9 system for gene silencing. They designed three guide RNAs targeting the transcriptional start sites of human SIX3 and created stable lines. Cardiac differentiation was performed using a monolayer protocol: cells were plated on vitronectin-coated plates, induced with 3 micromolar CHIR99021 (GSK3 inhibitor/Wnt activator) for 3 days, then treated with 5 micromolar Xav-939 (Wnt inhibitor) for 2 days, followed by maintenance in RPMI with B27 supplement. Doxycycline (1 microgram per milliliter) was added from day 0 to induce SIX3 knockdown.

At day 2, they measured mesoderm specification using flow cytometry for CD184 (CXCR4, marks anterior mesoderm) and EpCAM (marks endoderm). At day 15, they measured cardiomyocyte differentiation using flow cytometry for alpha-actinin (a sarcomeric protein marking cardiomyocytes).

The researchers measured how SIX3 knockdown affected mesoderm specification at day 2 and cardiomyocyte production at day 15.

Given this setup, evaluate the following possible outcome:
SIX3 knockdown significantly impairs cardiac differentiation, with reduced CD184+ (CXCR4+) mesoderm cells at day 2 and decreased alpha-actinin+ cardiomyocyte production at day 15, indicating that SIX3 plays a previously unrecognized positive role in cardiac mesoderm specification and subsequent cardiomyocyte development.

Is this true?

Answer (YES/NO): NO